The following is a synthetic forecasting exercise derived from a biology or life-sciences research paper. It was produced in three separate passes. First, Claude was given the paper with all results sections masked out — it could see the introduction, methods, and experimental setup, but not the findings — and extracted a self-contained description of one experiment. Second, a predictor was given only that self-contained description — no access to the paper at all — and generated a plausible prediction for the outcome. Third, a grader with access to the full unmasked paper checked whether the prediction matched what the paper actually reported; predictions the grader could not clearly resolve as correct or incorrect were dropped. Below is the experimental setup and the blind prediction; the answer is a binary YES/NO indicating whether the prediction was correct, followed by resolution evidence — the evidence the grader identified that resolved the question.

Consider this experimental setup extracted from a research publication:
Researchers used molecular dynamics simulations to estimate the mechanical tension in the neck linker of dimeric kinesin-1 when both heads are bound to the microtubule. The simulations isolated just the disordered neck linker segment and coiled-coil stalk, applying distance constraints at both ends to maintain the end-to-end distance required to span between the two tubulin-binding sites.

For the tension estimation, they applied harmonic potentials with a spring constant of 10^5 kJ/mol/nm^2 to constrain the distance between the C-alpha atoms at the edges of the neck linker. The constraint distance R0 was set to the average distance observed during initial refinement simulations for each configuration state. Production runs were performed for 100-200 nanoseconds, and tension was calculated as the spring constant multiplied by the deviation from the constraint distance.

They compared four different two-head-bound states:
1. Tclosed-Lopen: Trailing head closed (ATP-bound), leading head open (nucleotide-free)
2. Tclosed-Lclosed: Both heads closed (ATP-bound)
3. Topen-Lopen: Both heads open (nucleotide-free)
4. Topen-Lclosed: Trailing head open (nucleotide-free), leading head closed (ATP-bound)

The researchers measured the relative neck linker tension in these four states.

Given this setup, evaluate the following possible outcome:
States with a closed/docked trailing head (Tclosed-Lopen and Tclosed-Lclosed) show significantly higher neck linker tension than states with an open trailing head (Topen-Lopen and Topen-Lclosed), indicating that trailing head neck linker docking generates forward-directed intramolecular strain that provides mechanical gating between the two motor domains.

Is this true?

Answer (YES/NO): NO